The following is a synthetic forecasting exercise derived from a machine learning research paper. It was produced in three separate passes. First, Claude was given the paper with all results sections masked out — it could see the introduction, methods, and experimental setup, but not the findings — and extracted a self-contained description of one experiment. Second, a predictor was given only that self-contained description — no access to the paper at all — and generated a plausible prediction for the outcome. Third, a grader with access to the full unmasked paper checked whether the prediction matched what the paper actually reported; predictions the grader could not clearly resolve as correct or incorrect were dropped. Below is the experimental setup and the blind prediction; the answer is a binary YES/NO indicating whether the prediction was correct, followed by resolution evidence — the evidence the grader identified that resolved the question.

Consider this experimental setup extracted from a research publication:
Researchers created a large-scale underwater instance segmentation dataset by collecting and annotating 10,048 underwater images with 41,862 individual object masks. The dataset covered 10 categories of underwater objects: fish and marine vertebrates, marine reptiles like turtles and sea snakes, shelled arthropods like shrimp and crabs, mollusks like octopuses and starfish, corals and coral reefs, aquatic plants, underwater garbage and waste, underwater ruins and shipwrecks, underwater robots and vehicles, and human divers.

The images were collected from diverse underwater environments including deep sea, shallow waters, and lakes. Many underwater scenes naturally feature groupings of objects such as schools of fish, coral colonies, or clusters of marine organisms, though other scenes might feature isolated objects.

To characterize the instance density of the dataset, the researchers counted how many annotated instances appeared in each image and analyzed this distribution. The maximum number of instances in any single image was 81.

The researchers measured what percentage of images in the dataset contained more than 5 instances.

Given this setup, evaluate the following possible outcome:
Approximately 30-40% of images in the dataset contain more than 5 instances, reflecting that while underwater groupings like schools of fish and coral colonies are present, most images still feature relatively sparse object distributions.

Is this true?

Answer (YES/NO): NO